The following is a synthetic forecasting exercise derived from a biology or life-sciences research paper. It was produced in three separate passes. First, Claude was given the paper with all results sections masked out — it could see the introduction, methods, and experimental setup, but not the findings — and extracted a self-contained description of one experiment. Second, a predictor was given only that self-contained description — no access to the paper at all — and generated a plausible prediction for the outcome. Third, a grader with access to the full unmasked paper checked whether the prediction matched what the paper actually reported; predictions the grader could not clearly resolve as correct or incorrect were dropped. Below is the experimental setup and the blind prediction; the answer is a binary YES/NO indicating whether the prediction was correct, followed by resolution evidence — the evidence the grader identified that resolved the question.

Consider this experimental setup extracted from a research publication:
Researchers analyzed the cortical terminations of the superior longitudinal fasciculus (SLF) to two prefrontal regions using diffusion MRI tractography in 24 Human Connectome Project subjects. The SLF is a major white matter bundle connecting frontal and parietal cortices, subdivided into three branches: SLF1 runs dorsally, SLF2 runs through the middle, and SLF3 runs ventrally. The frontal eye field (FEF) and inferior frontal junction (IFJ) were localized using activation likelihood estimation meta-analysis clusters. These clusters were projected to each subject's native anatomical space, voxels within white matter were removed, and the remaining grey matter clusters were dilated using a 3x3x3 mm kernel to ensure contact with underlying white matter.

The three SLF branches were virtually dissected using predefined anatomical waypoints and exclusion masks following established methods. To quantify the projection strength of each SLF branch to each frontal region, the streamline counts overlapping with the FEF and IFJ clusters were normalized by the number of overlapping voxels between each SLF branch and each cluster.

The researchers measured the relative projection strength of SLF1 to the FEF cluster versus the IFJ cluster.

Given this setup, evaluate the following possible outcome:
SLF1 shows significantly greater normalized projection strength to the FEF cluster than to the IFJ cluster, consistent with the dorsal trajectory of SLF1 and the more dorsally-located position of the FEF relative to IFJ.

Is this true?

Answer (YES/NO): YES